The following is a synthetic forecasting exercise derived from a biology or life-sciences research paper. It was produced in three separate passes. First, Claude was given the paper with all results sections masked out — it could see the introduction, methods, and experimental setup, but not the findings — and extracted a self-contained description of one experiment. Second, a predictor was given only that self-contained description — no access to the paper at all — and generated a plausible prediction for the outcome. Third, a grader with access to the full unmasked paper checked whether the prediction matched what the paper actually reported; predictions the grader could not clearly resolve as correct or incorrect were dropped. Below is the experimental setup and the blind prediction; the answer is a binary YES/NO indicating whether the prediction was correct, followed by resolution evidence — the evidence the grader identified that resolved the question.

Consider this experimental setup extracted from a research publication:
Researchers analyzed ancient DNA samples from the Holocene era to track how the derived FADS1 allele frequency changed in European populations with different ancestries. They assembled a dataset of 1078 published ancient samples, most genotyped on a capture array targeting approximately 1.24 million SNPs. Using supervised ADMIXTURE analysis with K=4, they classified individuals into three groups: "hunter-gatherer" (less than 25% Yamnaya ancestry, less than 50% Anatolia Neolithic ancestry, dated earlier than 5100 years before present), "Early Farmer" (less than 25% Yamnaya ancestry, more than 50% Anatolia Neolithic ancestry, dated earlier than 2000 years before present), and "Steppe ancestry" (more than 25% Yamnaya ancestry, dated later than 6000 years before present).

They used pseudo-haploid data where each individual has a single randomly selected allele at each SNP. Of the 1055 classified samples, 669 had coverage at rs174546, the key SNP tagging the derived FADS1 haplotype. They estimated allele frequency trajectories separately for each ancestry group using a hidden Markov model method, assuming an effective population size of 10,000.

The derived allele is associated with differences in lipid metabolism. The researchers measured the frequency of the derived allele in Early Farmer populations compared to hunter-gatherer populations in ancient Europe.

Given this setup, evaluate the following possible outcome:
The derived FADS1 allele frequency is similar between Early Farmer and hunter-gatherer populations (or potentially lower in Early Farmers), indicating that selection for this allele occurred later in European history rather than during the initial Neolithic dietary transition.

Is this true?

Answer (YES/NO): NO